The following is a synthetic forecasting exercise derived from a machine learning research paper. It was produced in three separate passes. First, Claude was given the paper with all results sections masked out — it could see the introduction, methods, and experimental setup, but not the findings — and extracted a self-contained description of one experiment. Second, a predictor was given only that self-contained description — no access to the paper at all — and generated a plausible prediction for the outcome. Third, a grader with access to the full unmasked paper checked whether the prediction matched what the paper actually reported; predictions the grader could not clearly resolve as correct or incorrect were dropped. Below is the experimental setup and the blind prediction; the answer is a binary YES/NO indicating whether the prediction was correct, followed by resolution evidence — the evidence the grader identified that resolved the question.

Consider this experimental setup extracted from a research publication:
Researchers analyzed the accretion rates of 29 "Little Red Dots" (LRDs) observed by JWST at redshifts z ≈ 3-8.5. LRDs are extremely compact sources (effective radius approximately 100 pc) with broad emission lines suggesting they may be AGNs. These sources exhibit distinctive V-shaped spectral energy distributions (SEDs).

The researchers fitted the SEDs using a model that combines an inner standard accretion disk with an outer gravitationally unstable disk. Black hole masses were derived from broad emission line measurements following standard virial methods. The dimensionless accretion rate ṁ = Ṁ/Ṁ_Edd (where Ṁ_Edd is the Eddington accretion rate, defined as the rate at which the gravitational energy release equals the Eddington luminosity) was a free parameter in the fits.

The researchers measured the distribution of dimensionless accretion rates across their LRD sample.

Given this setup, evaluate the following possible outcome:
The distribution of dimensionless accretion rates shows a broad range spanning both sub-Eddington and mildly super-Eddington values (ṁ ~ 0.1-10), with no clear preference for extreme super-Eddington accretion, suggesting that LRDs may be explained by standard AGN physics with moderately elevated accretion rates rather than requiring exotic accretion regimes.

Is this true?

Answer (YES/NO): NO